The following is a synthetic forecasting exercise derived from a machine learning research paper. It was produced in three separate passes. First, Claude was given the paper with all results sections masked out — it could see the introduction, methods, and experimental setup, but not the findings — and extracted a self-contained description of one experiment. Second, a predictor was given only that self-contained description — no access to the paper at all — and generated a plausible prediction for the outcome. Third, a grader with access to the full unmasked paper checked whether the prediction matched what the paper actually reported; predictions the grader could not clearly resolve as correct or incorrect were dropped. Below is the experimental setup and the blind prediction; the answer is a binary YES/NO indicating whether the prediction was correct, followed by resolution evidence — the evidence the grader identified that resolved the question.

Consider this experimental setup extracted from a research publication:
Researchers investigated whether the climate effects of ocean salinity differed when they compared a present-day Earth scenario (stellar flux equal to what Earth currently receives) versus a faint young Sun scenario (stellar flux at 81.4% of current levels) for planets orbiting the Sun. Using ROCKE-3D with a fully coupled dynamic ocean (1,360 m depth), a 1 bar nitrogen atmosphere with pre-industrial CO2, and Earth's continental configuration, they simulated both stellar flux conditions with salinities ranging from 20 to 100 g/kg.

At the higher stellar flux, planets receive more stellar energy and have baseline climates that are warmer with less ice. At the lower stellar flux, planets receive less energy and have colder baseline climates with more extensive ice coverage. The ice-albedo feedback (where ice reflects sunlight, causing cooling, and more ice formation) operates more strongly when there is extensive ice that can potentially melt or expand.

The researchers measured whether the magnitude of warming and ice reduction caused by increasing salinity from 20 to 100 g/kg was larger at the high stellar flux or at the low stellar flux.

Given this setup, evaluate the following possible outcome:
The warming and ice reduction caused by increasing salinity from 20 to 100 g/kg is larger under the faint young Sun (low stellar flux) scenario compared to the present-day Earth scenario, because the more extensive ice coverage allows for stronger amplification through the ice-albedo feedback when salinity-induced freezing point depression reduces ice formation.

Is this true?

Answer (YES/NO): YES